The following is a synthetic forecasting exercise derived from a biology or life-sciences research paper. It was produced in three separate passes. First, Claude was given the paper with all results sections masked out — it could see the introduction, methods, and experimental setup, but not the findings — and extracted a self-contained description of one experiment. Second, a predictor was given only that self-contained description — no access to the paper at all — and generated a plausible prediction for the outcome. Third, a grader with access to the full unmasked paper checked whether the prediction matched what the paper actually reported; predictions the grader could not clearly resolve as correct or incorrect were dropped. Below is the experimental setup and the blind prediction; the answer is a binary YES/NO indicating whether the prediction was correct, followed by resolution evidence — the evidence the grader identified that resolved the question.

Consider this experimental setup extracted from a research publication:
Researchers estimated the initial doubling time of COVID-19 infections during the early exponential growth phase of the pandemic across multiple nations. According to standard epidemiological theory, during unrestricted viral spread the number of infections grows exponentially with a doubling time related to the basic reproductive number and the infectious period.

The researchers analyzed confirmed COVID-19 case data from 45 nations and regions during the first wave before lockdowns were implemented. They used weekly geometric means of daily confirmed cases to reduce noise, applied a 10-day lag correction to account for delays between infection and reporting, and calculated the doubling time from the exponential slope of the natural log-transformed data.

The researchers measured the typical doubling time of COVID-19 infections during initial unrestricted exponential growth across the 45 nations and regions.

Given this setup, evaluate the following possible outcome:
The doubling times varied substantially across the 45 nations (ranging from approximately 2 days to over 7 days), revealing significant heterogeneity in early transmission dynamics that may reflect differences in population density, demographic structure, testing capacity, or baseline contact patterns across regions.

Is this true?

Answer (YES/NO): NO